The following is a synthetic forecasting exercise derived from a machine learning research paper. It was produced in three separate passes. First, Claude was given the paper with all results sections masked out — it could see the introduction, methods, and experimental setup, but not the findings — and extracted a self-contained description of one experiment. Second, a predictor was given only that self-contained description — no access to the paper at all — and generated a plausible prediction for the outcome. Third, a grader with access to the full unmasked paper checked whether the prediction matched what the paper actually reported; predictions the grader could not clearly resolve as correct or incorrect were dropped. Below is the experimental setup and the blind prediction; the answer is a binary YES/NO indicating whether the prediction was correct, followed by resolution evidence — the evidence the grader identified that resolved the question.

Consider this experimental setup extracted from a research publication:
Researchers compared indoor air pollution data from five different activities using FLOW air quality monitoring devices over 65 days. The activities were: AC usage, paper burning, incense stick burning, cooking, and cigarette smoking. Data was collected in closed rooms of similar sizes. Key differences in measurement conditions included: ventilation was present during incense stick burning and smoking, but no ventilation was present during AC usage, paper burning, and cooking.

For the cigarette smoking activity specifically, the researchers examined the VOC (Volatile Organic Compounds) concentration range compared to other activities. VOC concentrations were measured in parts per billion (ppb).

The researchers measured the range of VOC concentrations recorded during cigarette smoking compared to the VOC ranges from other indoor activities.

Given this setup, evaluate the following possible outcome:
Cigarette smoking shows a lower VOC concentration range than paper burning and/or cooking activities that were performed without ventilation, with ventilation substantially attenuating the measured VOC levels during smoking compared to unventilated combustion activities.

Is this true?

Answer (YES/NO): NO